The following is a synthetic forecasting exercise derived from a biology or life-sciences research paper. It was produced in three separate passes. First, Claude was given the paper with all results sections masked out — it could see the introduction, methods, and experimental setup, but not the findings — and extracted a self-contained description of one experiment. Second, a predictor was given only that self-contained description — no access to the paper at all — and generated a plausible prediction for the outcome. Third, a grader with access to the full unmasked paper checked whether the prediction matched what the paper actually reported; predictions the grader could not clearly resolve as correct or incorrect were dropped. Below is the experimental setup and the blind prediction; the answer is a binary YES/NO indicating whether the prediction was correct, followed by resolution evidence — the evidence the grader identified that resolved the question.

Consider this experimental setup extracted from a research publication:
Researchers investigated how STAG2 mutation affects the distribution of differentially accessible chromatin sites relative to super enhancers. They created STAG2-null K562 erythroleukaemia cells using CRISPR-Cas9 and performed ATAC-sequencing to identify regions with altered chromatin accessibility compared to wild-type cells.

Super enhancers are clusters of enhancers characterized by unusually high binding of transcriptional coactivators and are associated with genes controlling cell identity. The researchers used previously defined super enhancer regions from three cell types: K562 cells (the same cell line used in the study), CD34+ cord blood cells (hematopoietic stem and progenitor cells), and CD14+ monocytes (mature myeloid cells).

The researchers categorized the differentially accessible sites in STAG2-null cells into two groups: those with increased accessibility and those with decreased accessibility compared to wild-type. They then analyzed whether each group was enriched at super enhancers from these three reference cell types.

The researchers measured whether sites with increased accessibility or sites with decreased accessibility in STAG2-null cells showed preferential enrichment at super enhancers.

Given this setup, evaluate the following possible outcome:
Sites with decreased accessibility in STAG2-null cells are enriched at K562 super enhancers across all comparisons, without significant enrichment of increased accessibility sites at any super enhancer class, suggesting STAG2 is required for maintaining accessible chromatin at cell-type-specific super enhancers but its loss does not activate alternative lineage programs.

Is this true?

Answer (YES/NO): NO